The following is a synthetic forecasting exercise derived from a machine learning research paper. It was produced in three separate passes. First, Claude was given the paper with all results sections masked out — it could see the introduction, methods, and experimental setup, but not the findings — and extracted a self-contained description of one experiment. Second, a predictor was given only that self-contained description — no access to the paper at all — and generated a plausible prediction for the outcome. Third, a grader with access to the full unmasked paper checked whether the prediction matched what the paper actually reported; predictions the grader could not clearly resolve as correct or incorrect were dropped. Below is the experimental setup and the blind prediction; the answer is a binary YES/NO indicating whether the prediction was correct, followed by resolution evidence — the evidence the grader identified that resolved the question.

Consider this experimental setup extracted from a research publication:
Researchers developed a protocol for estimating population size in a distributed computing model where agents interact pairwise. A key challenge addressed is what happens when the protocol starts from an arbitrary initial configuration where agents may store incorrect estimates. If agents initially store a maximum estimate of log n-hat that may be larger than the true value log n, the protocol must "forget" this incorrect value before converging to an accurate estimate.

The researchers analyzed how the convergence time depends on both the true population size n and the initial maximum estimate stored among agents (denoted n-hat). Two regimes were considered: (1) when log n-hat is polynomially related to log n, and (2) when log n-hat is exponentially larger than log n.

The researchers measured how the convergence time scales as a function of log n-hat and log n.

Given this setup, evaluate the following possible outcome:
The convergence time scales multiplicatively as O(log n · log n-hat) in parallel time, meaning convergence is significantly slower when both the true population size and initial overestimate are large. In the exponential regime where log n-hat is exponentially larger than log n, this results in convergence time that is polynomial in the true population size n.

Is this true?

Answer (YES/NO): NO